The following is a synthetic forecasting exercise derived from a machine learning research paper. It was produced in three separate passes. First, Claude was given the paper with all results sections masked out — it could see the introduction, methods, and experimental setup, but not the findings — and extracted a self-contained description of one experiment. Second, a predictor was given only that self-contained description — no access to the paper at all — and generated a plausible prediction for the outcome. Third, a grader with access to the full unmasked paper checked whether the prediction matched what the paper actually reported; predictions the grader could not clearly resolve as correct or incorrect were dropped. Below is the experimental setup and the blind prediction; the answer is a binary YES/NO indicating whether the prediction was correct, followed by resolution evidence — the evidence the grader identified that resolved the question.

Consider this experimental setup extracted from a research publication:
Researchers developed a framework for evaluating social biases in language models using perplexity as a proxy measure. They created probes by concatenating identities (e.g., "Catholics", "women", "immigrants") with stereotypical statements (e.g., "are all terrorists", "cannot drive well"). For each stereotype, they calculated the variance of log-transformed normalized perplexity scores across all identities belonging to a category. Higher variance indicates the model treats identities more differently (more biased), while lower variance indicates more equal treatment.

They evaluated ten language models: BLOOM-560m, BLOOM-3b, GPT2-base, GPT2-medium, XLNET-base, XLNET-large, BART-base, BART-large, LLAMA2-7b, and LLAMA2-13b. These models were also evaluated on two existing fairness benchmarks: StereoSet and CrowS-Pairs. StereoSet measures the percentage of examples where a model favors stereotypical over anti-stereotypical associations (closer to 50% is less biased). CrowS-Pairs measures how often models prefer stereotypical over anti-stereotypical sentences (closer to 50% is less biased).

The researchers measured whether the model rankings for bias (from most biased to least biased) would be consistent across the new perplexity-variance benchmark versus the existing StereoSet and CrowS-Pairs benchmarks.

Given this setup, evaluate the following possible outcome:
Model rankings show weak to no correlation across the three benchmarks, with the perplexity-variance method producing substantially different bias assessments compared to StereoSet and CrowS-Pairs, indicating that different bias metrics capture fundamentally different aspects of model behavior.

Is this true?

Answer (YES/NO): NO